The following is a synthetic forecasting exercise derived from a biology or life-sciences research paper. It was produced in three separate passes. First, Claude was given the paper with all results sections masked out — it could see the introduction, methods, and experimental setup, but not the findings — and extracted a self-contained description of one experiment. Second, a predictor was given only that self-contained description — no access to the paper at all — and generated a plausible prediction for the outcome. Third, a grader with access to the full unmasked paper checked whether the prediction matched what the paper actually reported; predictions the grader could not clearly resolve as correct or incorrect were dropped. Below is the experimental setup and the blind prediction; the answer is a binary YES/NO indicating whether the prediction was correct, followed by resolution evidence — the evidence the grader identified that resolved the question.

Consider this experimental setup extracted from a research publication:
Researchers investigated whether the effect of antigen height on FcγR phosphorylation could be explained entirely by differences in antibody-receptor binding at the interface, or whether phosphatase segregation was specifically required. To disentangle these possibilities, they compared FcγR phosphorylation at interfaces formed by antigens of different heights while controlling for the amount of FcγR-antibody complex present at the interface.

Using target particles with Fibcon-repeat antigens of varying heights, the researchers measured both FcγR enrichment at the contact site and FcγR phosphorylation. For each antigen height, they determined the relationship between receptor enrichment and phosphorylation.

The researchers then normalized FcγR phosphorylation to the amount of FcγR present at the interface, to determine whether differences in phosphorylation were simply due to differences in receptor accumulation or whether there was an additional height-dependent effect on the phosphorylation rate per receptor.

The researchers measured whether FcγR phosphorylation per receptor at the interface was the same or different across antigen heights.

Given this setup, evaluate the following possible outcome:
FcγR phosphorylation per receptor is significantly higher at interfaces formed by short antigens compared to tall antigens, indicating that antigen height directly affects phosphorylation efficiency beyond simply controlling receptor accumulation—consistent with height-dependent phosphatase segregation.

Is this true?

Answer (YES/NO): YES